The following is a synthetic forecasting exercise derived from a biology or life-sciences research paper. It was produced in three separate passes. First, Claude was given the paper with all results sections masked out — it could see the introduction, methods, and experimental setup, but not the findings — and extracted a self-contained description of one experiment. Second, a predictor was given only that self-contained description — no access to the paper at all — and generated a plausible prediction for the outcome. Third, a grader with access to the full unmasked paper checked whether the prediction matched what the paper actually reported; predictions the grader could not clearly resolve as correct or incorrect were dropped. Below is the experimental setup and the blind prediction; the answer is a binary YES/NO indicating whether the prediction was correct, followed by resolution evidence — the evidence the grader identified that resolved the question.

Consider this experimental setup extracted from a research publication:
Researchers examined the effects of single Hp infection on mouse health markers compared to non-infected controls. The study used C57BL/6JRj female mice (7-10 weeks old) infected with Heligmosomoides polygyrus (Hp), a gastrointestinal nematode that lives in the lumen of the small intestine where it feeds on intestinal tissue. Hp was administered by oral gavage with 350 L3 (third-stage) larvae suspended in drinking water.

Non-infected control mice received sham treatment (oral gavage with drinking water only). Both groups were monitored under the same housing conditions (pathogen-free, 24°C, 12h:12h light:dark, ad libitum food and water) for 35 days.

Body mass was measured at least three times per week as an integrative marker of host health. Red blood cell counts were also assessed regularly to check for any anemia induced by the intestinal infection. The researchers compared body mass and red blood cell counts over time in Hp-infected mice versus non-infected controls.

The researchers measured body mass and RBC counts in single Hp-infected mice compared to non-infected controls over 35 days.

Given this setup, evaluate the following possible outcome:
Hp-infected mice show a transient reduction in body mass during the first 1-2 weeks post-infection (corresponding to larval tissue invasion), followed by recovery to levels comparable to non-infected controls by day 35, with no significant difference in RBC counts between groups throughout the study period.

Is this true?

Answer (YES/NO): NO